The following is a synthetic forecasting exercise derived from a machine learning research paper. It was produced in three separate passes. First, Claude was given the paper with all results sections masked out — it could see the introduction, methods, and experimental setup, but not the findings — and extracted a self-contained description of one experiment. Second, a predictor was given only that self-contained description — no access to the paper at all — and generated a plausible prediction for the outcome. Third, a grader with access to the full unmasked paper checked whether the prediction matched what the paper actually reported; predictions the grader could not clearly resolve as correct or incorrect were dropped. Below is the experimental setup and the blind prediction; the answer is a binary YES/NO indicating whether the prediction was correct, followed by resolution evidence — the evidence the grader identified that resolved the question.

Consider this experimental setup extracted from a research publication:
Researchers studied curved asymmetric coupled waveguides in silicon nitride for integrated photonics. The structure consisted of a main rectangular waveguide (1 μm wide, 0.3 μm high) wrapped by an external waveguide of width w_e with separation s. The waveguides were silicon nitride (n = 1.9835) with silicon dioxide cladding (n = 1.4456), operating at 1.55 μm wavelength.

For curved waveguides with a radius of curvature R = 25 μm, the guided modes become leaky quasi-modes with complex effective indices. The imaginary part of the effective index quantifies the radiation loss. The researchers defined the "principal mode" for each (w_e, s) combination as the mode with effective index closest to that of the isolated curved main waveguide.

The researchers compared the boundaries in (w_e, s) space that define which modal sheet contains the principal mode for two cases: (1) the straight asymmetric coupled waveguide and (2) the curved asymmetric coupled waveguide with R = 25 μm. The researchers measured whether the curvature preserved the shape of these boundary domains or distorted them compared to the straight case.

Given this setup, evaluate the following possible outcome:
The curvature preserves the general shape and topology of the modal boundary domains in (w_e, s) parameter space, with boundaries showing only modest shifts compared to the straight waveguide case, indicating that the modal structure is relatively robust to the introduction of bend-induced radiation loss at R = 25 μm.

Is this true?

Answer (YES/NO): NO